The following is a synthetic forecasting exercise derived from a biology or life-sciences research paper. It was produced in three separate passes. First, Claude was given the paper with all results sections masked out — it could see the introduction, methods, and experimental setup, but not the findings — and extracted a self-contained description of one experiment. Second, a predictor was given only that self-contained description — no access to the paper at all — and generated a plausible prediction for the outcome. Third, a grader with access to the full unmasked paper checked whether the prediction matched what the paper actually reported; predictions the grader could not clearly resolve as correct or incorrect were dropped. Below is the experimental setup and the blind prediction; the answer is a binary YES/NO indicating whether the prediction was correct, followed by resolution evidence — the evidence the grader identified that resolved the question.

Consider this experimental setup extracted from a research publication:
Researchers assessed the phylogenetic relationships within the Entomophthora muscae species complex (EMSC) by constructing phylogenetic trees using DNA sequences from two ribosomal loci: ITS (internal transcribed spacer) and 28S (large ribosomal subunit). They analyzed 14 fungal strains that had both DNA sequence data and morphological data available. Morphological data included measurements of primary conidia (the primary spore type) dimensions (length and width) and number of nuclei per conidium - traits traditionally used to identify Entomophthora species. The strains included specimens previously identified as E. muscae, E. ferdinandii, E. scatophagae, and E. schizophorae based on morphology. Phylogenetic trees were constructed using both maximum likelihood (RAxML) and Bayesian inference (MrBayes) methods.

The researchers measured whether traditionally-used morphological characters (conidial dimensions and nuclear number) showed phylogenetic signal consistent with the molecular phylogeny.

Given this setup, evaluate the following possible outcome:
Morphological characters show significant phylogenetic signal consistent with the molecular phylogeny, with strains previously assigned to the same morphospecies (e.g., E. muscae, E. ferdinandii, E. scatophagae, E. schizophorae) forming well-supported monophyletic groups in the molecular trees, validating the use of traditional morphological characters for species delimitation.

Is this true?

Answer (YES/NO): NO